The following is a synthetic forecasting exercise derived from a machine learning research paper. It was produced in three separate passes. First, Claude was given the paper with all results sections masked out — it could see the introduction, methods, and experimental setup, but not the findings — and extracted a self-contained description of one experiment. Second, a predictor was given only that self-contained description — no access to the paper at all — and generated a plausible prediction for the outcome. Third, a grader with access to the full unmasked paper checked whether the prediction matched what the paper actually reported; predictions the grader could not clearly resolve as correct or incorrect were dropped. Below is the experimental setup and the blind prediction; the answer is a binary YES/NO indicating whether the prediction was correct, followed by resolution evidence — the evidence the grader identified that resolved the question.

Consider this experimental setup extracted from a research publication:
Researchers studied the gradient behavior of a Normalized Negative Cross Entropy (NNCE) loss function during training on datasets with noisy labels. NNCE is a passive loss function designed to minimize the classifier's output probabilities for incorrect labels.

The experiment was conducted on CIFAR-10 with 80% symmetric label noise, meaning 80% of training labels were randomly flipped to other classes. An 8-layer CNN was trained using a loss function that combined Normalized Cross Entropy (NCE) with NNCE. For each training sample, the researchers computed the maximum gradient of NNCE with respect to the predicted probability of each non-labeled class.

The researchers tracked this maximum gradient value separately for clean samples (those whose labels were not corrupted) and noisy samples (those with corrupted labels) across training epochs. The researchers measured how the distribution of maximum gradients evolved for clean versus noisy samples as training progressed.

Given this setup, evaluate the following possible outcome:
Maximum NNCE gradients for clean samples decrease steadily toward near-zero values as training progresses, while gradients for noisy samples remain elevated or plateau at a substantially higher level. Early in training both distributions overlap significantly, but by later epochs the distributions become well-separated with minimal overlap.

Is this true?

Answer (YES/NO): NO